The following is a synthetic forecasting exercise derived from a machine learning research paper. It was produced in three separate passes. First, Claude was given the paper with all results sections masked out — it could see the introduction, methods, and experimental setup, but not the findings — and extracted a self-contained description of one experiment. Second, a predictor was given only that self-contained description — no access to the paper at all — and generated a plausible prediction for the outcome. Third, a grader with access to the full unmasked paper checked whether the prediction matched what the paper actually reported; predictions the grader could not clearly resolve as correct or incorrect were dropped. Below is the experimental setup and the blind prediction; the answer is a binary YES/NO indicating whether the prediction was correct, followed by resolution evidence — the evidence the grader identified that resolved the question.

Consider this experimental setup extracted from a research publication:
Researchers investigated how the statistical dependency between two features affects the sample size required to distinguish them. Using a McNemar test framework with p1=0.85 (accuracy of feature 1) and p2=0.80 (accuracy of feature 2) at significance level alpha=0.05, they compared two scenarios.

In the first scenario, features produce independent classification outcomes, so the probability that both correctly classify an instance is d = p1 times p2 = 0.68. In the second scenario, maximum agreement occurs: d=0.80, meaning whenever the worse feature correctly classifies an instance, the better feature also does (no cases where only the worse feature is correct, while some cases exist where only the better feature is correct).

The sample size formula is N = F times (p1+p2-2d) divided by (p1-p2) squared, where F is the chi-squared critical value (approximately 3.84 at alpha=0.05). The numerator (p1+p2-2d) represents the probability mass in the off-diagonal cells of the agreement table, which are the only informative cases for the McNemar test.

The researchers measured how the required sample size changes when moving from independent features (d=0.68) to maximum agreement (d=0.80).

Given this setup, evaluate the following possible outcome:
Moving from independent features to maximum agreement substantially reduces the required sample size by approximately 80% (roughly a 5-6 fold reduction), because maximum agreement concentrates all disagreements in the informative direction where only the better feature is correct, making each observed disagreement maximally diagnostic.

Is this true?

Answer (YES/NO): YES